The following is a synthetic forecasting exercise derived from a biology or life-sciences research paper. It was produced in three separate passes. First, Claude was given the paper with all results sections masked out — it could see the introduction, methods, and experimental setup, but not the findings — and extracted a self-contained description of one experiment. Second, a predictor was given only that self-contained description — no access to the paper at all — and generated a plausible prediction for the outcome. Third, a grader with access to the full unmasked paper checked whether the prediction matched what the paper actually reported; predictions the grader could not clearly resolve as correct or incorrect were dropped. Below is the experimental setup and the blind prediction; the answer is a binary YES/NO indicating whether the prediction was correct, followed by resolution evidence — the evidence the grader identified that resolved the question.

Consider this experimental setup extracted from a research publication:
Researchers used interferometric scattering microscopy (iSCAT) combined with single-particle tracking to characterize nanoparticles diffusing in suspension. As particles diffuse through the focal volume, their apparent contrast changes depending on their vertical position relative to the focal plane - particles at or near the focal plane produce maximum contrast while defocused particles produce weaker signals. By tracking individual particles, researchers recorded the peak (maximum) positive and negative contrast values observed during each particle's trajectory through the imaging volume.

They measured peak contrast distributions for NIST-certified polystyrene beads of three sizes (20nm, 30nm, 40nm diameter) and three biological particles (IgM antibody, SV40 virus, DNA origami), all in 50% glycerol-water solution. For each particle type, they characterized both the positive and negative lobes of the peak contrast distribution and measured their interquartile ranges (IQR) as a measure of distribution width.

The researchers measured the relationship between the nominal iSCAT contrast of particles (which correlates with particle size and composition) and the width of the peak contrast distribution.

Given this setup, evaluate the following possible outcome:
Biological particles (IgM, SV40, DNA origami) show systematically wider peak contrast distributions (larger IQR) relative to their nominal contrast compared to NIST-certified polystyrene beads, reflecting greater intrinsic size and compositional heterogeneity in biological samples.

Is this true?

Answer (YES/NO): NO